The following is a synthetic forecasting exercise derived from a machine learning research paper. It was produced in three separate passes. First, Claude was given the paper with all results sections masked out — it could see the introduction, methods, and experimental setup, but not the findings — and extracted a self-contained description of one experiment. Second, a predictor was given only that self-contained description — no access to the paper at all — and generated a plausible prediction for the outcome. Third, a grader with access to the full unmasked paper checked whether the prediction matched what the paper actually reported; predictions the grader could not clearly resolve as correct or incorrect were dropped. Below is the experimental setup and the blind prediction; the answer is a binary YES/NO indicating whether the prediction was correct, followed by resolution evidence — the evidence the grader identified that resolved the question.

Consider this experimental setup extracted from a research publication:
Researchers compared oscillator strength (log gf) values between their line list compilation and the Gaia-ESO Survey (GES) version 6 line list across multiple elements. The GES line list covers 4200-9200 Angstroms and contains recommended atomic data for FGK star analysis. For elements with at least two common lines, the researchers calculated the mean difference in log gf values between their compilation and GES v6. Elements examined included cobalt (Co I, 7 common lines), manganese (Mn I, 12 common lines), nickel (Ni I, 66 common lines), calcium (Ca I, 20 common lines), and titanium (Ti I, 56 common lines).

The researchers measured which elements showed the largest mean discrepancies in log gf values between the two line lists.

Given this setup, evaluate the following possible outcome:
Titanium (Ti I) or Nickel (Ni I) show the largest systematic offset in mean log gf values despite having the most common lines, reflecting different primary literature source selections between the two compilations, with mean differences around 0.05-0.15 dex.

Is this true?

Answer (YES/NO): NO